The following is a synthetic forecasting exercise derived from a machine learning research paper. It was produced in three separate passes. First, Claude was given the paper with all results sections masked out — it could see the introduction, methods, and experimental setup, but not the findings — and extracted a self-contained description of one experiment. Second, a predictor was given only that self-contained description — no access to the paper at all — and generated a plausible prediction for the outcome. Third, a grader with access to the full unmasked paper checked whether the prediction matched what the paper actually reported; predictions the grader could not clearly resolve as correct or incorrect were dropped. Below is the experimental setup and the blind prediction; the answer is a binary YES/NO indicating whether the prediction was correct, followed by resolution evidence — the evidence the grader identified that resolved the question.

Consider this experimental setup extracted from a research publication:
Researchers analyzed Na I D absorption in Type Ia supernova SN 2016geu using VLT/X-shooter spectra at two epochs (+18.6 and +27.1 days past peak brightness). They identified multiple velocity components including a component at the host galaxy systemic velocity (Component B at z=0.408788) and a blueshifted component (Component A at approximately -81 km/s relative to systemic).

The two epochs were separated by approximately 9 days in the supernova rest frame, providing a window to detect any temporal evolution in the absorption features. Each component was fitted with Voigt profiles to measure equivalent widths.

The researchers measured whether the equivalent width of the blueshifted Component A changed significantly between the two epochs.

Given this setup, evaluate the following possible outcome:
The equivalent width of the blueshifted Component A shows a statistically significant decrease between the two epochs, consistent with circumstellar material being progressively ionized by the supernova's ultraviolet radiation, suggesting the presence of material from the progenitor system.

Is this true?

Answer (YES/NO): NO